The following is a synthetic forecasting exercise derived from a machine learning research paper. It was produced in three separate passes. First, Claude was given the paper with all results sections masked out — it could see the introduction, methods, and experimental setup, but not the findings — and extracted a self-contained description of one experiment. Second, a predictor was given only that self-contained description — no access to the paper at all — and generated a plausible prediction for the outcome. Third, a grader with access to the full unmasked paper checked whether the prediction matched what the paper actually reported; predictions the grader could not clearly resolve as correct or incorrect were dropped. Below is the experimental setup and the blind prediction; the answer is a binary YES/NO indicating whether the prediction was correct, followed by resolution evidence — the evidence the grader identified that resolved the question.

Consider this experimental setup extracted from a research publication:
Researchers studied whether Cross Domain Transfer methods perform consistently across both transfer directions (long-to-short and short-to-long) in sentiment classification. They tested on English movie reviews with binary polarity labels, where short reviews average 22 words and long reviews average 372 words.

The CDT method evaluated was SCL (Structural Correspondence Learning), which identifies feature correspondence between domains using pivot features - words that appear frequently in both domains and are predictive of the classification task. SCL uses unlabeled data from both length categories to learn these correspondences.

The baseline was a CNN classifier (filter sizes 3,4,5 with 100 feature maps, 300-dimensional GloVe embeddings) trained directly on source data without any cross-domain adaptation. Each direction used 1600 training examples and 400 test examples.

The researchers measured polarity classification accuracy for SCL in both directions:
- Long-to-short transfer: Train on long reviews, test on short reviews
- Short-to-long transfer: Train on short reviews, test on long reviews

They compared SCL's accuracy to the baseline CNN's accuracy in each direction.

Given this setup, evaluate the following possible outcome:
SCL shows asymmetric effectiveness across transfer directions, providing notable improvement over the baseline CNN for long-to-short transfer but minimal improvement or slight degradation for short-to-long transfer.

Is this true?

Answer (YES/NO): NO